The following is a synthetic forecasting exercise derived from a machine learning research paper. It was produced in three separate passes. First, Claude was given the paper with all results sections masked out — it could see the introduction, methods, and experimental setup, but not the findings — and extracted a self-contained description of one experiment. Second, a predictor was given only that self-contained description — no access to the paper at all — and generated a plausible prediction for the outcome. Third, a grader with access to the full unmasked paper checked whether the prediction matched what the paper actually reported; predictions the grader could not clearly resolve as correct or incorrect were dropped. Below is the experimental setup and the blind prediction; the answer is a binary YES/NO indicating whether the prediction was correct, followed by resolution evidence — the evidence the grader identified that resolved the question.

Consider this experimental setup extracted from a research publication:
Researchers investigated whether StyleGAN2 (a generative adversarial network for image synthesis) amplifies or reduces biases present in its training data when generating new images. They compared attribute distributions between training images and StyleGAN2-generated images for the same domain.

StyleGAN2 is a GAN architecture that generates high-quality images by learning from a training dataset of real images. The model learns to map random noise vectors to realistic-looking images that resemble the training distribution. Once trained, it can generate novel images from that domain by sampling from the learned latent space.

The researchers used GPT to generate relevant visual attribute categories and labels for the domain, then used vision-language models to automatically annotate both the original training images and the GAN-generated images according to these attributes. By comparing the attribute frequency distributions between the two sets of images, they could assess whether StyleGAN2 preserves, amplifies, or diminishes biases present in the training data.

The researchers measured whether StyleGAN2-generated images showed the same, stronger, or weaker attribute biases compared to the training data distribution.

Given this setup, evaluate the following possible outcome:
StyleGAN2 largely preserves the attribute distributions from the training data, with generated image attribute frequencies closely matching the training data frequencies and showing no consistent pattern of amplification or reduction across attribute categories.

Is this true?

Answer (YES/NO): NO